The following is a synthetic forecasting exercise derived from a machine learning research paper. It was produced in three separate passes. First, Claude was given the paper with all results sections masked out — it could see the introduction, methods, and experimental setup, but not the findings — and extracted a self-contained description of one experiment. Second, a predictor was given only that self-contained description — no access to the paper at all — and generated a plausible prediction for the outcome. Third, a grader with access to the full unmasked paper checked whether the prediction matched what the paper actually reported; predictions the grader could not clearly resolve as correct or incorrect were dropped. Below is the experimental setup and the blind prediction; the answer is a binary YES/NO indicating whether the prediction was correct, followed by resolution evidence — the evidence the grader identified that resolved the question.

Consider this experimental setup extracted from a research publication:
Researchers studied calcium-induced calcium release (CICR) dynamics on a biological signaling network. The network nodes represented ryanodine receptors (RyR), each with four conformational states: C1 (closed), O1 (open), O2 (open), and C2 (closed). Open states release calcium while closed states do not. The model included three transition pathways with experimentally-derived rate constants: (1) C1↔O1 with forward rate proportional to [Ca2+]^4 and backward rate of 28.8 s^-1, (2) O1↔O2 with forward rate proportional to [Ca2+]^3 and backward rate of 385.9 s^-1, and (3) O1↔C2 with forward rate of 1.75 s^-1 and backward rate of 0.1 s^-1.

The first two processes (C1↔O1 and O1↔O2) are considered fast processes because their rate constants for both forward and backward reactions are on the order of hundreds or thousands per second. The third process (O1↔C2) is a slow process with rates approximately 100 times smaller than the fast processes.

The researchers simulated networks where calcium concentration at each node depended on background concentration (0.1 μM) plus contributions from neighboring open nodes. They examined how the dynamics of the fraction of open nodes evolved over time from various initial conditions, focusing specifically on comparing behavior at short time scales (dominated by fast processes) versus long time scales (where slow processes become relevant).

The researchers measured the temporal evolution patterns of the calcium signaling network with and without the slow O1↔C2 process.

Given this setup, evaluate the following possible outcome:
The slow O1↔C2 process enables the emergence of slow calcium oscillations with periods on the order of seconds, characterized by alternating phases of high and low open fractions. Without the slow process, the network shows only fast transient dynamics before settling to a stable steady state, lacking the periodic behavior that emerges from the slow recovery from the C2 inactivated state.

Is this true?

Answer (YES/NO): NO